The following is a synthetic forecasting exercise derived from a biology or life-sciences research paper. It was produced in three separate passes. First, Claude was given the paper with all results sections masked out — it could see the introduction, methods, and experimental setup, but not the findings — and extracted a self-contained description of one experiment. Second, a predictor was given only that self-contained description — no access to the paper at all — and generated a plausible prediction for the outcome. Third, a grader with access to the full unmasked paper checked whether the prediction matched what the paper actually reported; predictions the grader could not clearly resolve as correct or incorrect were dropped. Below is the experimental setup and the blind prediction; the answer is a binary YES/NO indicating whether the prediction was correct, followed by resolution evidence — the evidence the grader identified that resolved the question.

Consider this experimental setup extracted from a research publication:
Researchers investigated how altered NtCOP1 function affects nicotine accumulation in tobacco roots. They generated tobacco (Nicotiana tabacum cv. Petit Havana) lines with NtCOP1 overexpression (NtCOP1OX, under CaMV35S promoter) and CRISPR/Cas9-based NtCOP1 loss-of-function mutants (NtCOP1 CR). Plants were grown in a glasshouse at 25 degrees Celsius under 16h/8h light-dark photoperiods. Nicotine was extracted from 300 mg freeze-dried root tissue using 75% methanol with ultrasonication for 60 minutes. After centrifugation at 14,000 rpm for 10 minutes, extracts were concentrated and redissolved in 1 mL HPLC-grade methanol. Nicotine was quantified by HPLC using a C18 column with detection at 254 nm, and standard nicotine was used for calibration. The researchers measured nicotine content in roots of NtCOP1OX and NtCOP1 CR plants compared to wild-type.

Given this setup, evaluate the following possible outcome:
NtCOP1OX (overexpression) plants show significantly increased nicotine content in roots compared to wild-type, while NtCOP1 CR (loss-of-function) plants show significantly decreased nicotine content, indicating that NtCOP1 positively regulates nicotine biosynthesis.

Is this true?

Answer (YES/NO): NO